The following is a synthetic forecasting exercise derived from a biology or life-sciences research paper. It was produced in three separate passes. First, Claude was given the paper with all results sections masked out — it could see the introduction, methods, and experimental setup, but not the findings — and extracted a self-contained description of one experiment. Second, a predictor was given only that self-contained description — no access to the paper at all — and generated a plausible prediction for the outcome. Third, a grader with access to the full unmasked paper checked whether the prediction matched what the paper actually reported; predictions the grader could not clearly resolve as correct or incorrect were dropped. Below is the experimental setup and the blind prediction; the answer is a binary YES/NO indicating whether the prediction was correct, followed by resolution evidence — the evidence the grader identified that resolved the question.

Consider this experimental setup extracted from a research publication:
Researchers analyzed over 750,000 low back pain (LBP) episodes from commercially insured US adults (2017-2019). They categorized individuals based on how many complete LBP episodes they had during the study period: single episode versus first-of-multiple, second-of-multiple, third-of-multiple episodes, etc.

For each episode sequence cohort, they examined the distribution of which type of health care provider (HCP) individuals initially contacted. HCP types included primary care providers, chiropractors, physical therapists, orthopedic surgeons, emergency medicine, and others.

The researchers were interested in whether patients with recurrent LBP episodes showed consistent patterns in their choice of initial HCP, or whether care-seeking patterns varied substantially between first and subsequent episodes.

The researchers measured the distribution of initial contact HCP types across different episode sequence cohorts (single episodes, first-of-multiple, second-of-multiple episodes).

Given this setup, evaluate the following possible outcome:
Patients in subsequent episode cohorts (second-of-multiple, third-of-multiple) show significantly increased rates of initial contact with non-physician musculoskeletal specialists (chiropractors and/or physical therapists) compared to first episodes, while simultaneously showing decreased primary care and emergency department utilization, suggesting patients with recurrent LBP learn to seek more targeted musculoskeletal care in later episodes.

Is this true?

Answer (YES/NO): NO